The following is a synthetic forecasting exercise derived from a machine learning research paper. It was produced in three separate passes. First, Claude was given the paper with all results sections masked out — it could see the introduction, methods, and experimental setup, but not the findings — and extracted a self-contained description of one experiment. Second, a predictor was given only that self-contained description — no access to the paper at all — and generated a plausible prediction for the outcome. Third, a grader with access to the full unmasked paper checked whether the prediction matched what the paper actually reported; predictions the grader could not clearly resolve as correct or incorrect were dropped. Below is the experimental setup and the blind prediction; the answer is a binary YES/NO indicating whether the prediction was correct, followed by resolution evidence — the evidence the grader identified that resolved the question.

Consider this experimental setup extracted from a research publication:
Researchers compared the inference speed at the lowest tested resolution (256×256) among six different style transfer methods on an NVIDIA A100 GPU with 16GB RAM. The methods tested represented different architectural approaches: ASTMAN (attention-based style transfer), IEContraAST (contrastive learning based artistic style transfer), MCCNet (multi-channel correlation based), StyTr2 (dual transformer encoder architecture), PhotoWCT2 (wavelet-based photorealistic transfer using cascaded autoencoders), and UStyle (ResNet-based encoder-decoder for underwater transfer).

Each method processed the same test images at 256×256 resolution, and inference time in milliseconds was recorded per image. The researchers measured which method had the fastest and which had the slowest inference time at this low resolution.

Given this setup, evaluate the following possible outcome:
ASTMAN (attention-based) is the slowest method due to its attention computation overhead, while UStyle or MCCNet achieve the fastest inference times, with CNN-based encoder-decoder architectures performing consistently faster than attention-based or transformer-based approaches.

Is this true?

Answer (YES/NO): NO